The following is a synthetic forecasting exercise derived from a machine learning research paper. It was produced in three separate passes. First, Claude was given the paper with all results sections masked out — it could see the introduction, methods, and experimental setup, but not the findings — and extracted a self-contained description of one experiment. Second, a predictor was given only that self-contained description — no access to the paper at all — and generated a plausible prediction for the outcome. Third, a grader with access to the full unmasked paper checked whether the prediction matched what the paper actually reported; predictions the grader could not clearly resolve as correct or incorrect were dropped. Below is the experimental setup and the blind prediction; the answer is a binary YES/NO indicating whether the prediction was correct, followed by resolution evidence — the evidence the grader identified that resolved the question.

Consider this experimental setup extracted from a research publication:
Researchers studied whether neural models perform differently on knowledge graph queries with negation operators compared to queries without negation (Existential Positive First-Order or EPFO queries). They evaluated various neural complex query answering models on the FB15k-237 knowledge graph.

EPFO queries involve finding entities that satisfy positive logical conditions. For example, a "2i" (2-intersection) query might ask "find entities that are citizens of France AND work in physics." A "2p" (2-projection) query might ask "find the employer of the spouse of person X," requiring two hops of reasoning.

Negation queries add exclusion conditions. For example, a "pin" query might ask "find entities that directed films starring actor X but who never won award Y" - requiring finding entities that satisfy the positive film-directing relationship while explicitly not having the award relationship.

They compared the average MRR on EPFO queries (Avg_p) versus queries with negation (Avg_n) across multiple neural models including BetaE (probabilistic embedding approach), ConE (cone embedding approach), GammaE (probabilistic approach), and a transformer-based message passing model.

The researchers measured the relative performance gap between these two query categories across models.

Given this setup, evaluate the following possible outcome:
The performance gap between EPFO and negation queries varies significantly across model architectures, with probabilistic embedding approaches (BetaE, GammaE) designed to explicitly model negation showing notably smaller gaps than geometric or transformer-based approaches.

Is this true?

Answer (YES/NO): NO